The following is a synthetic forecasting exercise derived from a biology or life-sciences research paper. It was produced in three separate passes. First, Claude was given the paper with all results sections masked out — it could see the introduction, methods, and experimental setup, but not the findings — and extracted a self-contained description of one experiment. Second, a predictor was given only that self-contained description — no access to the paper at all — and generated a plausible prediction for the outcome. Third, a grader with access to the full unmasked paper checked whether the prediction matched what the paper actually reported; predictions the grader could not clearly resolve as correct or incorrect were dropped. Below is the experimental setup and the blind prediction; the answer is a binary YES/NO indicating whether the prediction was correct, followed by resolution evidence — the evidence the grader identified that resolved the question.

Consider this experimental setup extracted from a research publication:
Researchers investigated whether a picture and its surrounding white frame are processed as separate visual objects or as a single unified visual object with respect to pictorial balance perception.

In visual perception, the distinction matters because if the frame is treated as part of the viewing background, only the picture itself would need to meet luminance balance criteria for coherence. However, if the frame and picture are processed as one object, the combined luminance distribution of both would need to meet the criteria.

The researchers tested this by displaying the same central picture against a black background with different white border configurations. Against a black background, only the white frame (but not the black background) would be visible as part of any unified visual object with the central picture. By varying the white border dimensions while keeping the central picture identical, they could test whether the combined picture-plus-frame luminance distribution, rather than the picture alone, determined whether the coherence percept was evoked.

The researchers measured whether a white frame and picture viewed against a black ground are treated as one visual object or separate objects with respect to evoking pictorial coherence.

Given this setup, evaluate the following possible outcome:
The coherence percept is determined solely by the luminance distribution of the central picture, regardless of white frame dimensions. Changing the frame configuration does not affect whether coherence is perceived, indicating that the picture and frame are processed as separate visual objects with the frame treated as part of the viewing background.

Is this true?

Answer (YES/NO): NO